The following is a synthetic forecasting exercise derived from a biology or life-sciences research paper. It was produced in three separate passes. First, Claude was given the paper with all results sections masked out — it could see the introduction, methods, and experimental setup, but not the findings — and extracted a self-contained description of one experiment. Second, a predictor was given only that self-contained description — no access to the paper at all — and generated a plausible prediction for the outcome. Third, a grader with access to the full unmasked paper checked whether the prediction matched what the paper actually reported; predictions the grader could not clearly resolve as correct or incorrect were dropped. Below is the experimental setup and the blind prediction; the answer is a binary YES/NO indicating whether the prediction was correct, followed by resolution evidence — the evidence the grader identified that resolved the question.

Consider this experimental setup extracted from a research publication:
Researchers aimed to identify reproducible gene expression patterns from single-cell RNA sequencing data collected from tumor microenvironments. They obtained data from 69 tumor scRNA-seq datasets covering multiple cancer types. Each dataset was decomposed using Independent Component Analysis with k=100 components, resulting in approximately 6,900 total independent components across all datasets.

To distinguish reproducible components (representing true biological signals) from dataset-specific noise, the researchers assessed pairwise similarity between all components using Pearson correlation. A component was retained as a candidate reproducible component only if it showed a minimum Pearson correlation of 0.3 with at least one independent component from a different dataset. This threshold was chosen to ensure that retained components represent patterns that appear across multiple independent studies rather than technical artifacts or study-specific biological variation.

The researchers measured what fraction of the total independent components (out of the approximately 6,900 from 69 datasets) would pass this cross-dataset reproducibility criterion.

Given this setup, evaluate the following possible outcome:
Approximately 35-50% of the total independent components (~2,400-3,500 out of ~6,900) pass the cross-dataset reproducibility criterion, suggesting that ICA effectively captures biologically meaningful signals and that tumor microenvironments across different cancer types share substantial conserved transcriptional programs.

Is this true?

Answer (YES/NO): NO